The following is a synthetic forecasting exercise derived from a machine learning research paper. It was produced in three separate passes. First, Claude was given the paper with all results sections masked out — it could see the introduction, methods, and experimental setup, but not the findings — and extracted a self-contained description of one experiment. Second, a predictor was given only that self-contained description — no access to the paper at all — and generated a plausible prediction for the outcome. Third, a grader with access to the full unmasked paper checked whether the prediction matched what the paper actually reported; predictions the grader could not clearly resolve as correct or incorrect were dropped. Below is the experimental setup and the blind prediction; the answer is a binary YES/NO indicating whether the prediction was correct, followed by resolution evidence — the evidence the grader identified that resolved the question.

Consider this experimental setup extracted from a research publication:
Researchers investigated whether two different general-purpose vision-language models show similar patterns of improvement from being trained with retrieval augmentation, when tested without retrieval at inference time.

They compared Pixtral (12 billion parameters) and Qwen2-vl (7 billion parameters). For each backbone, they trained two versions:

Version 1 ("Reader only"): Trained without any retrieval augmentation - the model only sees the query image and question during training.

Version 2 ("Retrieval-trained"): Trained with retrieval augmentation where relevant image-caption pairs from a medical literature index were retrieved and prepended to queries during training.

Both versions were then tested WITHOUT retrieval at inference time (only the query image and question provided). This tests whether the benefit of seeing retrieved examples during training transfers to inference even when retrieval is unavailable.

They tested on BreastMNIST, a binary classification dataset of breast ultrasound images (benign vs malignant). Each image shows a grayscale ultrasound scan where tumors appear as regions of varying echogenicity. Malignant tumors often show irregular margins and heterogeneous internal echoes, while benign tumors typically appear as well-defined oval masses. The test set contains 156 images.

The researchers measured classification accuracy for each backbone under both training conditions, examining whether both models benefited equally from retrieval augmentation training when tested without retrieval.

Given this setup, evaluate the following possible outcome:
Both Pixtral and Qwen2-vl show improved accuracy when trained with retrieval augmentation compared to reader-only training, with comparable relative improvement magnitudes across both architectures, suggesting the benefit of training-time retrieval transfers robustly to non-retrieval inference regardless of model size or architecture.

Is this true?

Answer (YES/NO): NO